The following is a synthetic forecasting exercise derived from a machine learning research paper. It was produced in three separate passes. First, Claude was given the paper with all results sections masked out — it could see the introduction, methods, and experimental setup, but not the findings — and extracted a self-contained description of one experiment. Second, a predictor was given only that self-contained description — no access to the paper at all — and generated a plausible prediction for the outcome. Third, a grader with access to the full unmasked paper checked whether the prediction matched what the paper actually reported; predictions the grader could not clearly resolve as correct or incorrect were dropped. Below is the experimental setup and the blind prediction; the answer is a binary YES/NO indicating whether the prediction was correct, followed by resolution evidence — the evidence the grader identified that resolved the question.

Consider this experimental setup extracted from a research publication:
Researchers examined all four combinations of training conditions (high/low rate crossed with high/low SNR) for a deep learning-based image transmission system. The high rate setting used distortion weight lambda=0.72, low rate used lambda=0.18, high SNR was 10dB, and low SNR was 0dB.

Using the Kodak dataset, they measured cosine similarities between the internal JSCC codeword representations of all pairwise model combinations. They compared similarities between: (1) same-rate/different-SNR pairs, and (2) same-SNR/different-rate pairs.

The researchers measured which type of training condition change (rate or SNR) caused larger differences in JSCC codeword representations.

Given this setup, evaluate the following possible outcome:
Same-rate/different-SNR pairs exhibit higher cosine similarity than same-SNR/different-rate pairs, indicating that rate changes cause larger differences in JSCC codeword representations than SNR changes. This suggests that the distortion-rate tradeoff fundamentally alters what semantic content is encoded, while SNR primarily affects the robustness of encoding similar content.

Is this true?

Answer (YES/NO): YES